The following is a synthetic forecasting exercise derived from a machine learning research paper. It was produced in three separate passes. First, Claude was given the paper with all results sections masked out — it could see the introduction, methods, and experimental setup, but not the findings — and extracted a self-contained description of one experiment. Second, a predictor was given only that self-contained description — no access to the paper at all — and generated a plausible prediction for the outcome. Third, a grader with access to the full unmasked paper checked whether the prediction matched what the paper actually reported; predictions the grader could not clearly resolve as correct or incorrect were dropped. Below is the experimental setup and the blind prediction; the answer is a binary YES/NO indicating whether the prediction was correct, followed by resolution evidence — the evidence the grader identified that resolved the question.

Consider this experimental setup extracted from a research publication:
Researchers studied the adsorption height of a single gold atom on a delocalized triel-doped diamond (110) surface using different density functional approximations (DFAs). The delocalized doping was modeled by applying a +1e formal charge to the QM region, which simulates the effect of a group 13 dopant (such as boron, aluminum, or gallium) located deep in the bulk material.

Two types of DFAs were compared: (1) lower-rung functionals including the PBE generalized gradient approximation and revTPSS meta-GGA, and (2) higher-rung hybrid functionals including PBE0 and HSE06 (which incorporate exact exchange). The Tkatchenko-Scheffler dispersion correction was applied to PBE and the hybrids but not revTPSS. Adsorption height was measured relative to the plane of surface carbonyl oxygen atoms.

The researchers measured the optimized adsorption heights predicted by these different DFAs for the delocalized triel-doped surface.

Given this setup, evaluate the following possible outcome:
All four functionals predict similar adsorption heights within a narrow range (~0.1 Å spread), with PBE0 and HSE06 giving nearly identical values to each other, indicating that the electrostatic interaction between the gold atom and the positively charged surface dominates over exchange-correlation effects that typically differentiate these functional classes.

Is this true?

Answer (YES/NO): NO